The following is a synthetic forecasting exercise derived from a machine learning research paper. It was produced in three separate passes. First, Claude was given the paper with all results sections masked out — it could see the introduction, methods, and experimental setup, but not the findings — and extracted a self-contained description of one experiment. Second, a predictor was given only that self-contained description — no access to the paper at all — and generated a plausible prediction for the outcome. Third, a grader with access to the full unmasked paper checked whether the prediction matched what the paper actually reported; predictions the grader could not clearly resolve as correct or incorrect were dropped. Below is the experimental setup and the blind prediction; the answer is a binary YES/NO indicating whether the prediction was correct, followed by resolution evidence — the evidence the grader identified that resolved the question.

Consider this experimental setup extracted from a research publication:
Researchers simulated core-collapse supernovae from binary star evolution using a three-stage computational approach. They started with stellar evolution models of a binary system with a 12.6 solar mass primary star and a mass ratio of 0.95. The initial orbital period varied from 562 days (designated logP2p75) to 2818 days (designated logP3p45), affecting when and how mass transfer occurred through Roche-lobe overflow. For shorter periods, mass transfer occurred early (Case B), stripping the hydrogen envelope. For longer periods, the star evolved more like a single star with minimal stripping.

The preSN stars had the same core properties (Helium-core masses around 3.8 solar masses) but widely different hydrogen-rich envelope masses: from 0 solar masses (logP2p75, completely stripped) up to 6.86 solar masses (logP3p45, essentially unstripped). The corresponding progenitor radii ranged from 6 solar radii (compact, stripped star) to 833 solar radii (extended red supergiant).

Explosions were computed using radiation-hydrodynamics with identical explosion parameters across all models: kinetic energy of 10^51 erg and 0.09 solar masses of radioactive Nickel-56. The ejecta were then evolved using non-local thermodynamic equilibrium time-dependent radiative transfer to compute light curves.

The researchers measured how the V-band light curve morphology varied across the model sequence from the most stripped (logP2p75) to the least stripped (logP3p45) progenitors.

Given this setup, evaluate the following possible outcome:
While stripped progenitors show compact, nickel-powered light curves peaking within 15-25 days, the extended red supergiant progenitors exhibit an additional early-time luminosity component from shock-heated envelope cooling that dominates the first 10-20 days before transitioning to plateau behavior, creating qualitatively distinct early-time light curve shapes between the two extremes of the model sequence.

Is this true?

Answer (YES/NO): NO